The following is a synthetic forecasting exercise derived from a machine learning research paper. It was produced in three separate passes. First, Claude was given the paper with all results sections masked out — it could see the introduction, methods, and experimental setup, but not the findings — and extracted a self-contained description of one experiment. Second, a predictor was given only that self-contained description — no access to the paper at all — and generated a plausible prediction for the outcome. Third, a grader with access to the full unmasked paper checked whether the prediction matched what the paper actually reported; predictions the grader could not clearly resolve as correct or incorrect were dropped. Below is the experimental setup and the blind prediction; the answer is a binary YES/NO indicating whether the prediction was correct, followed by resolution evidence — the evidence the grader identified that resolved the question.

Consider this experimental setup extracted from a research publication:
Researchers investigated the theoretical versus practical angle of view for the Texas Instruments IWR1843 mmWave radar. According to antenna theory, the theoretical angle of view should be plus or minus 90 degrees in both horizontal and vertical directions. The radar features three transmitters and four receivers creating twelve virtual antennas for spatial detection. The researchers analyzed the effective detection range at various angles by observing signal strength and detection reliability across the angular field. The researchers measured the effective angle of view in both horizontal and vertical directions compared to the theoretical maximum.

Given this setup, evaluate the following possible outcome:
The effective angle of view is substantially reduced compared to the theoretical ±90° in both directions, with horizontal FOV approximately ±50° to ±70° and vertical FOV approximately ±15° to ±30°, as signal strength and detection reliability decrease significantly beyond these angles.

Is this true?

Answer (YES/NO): YES